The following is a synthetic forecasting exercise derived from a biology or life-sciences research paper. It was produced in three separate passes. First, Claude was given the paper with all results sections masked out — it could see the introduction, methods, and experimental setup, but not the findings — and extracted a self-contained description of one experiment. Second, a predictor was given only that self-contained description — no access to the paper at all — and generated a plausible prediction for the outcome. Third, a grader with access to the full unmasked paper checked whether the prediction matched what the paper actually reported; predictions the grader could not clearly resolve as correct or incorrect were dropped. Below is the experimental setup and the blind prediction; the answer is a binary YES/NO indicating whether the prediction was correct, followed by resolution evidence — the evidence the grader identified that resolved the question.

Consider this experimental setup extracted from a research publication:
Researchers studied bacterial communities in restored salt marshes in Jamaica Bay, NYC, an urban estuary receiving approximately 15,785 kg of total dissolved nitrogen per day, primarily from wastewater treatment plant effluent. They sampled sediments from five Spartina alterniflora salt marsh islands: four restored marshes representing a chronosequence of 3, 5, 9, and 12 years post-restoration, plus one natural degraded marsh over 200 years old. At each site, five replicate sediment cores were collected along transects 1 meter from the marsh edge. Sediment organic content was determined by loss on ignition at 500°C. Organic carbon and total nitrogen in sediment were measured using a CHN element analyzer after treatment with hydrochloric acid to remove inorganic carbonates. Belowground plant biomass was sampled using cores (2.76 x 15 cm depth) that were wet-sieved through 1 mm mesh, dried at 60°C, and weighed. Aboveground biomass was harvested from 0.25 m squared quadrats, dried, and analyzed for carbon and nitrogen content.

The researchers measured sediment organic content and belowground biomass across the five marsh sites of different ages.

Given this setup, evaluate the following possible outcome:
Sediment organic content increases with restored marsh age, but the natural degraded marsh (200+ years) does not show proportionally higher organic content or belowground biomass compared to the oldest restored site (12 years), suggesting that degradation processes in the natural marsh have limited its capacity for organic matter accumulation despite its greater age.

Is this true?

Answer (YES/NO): NO